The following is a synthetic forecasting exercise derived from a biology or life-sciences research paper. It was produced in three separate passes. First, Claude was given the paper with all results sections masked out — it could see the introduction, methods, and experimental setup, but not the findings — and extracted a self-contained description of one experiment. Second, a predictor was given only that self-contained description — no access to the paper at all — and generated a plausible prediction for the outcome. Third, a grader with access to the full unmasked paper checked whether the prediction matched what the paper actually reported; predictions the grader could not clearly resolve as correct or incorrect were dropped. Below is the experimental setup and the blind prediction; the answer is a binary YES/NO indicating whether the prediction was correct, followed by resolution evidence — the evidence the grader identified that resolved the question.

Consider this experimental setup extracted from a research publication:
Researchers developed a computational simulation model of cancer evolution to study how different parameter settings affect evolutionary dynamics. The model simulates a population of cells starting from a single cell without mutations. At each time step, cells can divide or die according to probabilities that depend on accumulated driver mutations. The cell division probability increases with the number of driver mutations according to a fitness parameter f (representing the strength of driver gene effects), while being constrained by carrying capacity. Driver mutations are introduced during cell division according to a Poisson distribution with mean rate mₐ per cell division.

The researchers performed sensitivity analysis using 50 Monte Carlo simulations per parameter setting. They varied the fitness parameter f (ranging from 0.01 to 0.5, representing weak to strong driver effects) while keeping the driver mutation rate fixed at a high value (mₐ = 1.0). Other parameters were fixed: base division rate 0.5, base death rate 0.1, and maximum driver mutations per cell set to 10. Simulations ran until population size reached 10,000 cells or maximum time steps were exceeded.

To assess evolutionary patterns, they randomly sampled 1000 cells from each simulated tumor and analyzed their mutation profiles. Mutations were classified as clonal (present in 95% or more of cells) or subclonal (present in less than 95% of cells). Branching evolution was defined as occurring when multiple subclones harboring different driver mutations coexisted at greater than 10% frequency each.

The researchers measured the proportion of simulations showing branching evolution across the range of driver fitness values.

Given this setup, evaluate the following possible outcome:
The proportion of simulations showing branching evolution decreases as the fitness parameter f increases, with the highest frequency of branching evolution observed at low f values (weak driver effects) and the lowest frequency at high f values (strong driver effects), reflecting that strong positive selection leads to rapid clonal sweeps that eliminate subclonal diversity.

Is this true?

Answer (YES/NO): YES